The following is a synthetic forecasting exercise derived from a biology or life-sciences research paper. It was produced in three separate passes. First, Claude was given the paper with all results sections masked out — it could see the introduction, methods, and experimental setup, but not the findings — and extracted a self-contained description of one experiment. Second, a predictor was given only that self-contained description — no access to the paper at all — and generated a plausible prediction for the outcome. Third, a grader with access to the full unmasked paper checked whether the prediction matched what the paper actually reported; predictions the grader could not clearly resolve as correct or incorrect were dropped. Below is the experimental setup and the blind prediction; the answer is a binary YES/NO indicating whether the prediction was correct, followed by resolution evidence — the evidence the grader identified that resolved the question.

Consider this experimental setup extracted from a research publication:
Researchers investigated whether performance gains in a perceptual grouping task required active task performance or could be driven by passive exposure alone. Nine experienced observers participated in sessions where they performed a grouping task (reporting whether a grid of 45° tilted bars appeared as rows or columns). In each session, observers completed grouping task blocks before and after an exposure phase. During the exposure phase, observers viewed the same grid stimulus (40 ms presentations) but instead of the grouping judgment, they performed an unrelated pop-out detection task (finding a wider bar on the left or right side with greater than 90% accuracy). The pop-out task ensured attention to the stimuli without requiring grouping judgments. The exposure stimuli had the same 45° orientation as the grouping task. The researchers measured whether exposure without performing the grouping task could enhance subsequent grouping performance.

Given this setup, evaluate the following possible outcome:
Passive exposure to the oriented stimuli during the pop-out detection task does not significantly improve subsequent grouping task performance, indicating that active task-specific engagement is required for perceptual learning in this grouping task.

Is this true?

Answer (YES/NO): NO